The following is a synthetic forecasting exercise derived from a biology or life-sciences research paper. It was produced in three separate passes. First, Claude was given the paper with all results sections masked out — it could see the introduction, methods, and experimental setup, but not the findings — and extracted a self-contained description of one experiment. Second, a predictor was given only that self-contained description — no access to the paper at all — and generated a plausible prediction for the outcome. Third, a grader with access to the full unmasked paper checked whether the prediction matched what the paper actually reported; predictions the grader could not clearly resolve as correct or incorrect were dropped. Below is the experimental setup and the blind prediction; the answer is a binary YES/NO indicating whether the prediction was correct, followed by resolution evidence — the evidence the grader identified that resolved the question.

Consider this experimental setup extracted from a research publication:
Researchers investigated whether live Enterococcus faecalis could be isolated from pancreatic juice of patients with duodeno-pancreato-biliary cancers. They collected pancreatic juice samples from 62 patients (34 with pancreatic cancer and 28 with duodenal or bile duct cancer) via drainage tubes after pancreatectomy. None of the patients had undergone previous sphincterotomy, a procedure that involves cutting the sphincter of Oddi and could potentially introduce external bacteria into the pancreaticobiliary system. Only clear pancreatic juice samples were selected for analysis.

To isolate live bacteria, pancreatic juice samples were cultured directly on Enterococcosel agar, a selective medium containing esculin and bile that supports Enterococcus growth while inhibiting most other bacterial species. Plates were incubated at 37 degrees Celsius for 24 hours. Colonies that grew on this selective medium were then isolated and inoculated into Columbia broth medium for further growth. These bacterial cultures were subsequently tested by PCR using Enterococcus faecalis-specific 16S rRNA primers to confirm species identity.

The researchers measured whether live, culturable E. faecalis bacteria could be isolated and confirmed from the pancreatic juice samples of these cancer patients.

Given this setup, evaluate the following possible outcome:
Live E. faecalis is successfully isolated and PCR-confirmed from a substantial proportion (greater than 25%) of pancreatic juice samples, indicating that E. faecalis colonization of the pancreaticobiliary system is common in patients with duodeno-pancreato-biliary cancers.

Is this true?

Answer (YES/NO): NO